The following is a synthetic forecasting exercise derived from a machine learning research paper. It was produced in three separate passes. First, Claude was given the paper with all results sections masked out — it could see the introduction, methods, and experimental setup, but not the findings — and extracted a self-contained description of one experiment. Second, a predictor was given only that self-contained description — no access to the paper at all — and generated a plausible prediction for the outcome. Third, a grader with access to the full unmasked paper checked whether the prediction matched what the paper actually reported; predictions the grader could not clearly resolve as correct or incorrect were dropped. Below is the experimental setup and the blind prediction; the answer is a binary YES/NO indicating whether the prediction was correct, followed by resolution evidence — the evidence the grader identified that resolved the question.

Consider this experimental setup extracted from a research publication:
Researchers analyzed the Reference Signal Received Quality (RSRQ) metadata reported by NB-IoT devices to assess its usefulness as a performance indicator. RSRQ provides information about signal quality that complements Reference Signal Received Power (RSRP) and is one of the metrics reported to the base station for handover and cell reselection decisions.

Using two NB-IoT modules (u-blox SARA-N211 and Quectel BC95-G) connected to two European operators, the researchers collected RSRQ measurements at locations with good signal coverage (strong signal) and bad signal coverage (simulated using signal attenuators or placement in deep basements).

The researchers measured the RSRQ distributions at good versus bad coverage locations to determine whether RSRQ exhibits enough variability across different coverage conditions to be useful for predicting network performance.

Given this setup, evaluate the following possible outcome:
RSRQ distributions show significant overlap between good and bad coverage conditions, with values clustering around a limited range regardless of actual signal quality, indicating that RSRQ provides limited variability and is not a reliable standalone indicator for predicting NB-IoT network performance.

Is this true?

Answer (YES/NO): YES